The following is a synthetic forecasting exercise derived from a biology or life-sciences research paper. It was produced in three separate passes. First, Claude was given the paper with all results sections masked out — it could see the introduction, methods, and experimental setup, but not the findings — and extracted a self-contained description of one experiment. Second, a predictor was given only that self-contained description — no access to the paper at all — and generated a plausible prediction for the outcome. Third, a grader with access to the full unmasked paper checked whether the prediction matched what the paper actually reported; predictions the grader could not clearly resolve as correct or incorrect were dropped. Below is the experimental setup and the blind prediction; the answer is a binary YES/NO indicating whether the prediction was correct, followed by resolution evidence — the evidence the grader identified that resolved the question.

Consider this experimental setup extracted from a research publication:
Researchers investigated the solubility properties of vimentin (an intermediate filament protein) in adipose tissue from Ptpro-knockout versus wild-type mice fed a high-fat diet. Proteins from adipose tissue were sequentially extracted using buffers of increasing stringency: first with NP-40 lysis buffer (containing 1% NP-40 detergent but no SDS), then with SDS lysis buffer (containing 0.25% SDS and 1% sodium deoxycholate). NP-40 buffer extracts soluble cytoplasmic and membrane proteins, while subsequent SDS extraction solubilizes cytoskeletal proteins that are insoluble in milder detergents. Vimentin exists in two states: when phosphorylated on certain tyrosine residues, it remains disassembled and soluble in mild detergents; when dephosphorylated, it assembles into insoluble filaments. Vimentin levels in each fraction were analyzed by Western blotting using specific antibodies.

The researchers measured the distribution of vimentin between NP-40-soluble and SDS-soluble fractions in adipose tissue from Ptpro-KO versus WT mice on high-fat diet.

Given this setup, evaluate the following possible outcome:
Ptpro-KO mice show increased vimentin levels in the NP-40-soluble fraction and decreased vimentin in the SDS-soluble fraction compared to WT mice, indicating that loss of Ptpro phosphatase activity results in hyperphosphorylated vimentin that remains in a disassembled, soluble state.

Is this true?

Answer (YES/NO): YES